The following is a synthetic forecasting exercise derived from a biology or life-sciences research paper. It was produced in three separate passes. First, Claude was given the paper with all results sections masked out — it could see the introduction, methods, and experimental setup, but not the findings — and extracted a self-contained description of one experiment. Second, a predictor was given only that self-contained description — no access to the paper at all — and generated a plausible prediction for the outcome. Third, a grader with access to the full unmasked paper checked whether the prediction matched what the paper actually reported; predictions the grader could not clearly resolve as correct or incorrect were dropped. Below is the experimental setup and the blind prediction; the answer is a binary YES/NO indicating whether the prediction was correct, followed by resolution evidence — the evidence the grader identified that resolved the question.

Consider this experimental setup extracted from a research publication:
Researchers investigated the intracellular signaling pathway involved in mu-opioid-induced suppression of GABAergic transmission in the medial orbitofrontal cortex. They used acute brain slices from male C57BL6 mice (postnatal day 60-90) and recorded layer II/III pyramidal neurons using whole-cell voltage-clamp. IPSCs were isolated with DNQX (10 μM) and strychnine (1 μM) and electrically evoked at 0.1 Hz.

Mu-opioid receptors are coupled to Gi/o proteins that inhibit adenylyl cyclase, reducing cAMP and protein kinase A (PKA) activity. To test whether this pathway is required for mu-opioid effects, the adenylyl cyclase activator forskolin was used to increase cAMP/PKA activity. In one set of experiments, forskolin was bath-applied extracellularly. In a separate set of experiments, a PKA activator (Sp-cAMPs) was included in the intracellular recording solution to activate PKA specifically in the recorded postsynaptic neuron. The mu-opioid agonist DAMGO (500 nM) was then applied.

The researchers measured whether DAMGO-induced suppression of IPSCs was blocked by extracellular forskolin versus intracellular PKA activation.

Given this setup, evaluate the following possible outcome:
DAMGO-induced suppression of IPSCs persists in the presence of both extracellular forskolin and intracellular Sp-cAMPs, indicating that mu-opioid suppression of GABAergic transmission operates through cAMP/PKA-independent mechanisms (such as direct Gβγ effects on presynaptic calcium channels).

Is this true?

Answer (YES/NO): NO